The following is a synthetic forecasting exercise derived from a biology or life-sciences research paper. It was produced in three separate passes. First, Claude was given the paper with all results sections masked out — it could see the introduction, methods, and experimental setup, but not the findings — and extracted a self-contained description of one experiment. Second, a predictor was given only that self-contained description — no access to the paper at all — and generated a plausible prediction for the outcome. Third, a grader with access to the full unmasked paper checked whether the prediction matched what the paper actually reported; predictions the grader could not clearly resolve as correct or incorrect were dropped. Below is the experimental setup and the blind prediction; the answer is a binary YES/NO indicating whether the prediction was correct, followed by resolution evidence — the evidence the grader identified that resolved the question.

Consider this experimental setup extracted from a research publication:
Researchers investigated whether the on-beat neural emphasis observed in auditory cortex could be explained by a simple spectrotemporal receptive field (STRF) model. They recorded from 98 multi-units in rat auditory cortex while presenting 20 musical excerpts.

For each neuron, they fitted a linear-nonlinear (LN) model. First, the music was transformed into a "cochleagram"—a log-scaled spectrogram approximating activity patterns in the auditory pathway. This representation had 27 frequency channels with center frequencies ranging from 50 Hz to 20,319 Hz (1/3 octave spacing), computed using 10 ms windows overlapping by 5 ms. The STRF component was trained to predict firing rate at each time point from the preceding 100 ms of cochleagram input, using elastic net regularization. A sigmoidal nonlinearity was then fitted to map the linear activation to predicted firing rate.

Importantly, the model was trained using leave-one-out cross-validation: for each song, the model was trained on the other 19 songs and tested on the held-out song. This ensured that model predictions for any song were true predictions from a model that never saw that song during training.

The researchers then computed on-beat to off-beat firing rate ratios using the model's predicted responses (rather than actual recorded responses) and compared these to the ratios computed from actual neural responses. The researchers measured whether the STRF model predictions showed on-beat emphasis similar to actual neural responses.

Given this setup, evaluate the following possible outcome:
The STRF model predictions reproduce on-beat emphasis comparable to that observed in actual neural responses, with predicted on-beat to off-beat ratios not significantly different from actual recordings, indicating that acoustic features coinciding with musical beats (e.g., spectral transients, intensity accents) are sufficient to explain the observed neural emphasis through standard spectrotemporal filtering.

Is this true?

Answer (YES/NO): NO